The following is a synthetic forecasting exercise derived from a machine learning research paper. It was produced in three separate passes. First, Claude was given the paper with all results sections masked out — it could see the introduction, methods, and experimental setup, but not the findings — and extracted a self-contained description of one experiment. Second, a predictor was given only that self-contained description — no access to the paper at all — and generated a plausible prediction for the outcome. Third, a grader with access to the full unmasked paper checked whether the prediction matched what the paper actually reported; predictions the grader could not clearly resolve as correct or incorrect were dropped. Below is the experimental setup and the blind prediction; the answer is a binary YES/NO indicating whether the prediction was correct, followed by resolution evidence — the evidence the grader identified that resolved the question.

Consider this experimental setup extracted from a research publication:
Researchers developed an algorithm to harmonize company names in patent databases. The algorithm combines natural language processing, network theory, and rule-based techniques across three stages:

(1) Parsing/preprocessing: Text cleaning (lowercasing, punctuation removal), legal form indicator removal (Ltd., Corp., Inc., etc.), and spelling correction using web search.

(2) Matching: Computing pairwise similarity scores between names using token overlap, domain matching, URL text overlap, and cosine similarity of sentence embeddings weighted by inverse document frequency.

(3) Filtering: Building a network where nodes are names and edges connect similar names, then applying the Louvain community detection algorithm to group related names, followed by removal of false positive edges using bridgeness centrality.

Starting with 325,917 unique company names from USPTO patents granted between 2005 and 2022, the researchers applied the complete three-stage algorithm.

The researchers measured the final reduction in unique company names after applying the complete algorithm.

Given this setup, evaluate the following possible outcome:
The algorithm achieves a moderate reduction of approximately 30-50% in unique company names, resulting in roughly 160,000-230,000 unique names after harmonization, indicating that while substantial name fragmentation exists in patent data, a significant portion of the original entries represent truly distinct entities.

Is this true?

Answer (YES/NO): YES